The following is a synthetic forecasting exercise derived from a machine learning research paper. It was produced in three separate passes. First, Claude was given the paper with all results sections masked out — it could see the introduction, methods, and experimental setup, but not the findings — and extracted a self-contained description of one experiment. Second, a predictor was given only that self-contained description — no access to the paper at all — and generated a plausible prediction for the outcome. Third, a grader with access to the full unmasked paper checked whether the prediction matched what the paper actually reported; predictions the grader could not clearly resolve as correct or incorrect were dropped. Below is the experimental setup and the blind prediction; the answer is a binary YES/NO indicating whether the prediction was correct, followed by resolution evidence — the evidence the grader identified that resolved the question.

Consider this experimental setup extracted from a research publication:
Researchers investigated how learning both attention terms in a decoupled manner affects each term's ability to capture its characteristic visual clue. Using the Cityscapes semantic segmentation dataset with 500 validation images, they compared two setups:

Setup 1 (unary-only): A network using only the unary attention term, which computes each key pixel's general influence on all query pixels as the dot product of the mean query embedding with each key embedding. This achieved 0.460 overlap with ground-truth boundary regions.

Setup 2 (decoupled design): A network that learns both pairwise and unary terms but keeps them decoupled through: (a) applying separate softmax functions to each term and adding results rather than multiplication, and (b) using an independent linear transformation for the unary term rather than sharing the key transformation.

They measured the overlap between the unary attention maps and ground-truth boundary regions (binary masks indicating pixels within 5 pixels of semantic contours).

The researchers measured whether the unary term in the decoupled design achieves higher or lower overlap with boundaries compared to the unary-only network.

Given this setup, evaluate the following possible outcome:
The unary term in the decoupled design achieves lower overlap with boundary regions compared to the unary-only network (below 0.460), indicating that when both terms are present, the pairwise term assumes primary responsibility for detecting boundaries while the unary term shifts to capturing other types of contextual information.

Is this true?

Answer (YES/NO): NO